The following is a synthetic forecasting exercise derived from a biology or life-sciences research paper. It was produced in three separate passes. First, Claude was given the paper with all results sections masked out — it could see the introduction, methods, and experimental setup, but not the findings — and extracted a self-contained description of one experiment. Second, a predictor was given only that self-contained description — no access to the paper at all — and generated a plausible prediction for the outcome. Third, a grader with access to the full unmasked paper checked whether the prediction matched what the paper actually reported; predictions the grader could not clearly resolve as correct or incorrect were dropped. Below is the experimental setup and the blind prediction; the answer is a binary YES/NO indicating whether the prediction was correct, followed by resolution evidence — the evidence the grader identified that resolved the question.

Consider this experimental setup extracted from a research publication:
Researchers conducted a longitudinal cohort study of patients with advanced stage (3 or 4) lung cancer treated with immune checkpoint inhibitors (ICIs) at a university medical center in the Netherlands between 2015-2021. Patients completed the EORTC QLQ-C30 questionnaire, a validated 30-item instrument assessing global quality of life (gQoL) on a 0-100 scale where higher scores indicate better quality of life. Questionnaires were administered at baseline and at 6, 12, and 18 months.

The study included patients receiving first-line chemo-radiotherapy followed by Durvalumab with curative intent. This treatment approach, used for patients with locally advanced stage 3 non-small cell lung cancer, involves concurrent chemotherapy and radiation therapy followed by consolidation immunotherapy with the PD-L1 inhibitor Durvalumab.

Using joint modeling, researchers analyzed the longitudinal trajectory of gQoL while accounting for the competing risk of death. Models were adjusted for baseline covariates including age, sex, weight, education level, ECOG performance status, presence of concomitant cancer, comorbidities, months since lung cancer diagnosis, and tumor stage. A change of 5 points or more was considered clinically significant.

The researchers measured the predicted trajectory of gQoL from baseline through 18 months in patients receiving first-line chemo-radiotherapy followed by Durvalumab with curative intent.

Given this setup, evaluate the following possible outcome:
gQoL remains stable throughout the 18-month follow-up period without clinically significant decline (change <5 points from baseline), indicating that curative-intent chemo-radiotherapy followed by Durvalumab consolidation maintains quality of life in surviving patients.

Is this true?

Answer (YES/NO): NO